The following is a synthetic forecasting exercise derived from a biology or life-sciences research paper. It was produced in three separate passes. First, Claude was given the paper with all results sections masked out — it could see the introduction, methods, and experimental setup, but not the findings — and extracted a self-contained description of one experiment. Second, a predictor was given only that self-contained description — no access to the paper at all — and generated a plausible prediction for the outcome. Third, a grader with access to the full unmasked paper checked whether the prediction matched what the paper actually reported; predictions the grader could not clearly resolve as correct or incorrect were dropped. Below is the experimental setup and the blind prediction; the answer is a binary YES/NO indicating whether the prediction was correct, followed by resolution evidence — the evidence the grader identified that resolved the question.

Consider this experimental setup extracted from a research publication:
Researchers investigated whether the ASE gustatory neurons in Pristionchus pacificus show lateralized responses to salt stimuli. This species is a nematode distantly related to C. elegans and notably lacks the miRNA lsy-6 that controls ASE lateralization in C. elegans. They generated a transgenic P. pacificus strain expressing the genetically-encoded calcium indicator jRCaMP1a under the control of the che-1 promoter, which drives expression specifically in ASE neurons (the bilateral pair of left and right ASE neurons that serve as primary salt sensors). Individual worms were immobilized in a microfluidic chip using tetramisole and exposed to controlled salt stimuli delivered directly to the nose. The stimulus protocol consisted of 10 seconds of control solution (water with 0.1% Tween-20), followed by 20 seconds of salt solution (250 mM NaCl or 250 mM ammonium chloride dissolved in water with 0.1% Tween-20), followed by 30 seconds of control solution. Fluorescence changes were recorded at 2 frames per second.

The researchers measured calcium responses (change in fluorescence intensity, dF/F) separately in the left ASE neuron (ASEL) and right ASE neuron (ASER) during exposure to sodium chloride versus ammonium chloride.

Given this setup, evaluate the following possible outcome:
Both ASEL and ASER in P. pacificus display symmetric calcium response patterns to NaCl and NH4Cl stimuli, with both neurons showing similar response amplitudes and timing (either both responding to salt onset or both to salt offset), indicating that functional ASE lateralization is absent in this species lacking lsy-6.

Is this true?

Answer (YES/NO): NO